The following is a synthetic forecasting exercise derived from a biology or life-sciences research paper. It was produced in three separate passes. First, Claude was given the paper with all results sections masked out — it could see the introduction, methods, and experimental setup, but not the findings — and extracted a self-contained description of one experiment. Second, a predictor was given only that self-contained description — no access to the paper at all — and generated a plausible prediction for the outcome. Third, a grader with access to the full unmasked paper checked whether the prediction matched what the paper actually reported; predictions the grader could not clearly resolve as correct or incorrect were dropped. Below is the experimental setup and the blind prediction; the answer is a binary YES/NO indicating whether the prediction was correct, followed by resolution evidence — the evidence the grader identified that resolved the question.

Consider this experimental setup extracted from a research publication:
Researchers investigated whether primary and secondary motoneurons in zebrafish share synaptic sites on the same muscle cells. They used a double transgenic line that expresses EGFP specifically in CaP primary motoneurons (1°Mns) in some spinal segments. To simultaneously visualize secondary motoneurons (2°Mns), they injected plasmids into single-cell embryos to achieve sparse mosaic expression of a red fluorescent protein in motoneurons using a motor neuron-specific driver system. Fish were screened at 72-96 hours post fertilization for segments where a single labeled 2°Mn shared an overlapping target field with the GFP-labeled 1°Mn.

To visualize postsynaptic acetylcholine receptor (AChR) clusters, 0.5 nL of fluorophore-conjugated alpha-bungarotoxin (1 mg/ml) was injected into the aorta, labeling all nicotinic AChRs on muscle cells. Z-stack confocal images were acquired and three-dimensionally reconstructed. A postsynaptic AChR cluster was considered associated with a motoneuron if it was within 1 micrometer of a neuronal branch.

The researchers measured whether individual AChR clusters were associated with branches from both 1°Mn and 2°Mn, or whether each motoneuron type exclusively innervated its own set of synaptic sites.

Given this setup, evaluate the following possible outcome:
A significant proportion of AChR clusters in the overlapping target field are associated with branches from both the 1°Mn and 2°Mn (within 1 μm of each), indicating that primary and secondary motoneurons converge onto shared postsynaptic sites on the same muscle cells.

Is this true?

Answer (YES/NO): YES